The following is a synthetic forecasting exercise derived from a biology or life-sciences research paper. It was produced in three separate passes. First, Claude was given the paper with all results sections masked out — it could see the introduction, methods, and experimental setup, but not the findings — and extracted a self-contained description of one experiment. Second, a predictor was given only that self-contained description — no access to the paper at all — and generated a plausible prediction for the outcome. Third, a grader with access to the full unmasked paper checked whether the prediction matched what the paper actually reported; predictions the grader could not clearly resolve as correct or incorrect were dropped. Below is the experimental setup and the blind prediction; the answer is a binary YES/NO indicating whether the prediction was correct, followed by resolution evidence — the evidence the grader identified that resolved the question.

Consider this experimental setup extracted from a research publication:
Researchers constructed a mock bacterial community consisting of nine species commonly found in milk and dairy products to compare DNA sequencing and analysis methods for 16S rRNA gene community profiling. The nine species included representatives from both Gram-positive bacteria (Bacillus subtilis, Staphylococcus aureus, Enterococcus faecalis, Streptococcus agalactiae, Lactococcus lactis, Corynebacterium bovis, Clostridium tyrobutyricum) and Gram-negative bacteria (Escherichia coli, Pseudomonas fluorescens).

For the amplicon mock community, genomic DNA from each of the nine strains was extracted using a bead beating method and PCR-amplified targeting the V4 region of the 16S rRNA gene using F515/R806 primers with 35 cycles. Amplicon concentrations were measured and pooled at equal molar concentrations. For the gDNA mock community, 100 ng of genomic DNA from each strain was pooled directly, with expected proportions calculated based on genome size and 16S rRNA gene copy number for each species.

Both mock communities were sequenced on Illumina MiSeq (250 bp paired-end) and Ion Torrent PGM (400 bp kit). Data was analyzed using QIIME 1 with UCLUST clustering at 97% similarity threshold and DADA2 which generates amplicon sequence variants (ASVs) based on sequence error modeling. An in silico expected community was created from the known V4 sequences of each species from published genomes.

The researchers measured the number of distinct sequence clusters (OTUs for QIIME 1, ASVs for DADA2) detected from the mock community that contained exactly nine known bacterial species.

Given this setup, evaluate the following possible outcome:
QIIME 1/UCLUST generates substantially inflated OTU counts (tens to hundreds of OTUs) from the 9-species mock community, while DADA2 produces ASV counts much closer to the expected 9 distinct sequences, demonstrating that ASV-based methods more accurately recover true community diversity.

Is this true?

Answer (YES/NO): YES